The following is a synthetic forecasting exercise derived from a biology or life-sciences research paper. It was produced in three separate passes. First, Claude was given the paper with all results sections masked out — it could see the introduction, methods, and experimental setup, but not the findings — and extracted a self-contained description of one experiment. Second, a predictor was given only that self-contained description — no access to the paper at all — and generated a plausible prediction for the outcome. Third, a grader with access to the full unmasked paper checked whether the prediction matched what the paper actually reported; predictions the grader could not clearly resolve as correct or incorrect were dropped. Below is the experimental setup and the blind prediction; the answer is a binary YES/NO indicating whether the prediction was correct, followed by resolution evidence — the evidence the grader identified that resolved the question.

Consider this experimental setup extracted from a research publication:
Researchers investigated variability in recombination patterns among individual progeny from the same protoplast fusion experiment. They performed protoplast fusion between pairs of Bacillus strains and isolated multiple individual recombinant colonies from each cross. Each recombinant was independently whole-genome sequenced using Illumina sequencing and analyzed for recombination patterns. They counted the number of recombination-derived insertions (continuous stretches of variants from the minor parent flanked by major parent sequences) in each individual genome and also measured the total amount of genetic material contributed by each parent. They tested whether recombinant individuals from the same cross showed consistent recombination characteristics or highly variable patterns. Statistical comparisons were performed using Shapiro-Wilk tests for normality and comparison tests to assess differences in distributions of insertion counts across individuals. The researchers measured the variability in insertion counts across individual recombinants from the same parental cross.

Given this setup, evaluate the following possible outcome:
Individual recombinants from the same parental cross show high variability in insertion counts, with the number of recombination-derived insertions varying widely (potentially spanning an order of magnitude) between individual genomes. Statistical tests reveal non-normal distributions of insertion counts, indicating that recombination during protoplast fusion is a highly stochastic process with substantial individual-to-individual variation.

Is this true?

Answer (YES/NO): YES